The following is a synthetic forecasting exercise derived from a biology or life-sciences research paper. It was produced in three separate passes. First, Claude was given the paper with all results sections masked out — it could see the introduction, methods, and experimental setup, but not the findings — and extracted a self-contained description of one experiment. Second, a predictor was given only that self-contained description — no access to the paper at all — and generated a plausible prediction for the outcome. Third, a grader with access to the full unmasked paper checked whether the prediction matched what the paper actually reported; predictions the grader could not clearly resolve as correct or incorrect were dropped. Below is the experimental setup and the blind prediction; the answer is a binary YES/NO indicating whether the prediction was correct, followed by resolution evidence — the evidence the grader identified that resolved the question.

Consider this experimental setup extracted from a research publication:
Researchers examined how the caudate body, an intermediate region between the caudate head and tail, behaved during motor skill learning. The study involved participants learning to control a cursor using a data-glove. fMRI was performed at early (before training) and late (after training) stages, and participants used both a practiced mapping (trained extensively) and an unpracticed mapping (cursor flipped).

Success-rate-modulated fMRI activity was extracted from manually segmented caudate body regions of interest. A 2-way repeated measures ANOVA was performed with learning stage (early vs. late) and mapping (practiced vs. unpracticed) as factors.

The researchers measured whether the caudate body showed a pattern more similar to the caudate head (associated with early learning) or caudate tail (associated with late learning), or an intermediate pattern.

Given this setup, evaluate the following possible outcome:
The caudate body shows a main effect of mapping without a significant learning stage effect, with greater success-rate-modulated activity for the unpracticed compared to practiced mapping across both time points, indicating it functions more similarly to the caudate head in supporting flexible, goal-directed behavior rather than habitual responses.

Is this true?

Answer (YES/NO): NO